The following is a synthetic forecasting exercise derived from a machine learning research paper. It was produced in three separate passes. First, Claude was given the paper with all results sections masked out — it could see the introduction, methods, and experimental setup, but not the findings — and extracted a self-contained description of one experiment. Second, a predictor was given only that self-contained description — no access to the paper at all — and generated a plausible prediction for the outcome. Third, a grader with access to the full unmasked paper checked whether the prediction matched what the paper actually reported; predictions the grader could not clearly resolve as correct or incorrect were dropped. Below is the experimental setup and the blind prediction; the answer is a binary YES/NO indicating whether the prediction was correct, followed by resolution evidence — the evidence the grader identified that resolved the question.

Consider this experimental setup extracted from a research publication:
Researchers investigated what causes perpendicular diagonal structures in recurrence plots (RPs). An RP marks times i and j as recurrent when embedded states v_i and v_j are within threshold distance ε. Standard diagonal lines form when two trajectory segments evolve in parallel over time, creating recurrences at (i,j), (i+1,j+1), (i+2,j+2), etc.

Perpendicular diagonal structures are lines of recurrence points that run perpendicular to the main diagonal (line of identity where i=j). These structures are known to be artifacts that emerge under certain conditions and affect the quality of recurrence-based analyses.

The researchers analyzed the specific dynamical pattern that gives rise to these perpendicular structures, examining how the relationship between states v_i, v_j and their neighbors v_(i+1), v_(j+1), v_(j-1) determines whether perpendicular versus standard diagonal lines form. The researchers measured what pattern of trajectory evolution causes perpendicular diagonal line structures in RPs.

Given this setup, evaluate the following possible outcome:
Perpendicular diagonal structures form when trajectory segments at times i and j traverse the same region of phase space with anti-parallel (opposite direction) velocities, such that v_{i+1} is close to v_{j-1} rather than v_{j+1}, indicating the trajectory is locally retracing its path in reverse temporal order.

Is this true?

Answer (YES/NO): YES